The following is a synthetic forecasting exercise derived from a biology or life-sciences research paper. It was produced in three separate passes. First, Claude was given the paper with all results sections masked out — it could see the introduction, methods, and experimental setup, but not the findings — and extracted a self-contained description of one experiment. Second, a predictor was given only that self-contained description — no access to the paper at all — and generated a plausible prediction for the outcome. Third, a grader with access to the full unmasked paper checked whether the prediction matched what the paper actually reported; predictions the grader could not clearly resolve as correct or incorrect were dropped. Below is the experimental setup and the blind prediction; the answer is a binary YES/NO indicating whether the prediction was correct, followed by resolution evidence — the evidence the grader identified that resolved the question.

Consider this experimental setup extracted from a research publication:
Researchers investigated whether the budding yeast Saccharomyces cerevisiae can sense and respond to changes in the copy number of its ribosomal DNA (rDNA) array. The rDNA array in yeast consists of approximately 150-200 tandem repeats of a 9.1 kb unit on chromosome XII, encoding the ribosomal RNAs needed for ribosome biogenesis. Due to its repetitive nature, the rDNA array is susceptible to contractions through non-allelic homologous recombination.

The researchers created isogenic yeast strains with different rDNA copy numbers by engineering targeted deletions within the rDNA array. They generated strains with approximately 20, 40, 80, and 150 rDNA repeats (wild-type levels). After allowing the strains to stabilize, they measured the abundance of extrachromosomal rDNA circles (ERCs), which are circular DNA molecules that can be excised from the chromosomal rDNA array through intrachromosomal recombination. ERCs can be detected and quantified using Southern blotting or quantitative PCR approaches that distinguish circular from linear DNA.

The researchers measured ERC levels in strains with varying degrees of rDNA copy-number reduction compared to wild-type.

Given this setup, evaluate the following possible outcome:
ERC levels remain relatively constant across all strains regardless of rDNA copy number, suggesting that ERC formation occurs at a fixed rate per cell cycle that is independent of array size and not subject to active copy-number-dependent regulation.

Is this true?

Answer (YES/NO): NO